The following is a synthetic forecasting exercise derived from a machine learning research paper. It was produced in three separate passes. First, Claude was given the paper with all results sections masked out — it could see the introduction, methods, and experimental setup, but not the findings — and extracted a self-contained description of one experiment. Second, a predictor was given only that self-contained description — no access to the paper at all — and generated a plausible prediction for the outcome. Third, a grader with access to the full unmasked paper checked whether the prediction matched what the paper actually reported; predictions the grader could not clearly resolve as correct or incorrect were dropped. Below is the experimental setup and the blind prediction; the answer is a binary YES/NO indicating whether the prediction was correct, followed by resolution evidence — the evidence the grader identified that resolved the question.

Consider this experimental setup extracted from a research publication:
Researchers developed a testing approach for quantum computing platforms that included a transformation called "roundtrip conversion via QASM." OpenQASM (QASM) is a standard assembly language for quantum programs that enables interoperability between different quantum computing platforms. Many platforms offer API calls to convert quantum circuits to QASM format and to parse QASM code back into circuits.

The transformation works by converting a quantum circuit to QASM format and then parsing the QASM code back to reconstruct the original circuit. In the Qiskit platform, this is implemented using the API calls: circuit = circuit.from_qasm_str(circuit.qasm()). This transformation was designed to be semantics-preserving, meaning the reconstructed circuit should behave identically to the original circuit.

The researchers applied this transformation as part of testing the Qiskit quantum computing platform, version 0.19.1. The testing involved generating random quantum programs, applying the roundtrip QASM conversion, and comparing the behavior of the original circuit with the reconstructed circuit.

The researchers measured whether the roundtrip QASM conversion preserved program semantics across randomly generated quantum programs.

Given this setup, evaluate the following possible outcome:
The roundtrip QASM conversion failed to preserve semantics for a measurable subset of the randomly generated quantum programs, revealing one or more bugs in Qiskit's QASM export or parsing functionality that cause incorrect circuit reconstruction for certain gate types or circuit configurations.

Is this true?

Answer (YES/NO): YES